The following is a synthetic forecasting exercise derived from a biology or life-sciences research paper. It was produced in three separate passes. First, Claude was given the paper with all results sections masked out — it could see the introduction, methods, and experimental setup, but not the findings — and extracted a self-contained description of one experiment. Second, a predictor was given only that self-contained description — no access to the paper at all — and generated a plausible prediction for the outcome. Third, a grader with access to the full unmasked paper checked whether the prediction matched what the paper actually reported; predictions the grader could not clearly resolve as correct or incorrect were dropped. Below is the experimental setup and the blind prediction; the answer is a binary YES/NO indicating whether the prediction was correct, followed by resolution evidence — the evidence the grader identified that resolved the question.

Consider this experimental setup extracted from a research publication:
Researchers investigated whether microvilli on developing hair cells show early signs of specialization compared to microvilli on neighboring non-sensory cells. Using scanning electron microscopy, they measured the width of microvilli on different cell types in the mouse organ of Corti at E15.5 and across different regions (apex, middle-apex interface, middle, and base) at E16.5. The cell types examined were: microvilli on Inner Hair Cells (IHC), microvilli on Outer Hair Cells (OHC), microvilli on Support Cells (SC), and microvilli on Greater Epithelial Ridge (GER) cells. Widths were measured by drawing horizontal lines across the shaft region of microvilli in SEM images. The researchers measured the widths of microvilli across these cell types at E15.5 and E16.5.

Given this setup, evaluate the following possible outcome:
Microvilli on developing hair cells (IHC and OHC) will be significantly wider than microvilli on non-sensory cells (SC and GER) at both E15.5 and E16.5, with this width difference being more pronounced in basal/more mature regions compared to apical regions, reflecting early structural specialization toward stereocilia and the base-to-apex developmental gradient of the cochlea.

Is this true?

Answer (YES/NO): NO